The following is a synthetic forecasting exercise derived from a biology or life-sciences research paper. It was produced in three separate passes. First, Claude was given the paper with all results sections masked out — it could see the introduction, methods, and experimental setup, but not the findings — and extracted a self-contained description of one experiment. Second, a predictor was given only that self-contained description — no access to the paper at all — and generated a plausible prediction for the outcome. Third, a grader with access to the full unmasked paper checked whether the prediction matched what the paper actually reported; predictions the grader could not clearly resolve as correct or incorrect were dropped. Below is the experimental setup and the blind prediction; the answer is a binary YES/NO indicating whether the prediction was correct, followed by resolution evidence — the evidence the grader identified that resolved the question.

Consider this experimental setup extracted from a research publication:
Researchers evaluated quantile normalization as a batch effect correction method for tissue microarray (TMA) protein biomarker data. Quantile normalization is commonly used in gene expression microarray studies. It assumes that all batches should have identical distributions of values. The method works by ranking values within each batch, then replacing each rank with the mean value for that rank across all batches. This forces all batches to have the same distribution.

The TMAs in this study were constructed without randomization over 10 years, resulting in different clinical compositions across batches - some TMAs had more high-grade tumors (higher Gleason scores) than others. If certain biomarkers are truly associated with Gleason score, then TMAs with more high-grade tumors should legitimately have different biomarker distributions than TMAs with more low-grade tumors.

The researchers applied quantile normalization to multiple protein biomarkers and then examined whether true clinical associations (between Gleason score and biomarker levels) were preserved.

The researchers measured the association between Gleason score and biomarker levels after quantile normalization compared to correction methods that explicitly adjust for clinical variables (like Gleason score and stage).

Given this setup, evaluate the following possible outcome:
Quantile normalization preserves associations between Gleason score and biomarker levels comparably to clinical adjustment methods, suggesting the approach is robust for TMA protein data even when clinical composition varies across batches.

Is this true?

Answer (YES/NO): YES